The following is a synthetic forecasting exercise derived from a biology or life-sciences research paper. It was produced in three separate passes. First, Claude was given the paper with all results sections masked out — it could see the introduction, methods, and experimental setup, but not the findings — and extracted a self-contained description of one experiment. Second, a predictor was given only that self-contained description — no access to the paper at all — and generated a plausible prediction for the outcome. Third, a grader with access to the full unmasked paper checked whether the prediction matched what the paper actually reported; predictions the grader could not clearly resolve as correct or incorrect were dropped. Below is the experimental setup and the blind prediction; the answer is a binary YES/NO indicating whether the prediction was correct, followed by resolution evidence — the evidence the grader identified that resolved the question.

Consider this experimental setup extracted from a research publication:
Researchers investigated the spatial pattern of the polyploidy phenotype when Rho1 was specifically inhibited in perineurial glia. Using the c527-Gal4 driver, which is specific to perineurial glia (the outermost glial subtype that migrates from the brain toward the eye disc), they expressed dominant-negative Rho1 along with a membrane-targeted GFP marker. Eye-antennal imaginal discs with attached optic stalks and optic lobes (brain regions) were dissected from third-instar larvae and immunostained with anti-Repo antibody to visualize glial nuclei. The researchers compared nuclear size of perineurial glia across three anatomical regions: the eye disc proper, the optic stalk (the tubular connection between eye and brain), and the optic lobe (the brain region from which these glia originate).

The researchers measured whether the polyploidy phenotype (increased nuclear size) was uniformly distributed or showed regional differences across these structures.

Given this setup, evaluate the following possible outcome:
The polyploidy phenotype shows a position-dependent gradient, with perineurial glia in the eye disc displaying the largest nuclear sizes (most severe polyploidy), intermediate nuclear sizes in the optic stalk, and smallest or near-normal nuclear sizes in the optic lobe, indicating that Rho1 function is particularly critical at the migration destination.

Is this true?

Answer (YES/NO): NO